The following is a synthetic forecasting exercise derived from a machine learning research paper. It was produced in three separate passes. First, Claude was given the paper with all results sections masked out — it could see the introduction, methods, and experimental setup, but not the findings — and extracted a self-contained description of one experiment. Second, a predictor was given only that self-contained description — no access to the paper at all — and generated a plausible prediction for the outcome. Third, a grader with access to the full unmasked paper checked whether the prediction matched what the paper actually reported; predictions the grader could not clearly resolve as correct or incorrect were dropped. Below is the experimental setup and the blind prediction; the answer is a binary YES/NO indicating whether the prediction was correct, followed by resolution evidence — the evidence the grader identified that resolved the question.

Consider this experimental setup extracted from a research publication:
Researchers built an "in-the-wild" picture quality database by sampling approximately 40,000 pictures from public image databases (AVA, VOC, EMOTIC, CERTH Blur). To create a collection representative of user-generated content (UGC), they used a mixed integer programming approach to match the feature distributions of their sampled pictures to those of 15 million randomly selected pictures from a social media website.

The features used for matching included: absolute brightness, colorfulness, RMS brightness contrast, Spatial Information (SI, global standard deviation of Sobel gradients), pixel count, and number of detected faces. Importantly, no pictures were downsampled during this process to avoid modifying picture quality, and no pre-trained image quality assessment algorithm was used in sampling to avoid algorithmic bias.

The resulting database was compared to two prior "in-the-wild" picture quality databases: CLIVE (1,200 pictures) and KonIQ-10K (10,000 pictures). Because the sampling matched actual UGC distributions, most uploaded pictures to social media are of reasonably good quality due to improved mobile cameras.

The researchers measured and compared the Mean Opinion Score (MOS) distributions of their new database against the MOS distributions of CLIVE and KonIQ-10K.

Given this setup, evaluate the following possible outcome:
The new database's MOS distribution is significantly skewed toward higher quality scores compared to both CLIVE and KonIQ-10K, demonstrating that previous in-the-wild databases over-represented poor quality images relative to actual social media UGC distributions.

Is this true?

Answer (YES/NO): NO